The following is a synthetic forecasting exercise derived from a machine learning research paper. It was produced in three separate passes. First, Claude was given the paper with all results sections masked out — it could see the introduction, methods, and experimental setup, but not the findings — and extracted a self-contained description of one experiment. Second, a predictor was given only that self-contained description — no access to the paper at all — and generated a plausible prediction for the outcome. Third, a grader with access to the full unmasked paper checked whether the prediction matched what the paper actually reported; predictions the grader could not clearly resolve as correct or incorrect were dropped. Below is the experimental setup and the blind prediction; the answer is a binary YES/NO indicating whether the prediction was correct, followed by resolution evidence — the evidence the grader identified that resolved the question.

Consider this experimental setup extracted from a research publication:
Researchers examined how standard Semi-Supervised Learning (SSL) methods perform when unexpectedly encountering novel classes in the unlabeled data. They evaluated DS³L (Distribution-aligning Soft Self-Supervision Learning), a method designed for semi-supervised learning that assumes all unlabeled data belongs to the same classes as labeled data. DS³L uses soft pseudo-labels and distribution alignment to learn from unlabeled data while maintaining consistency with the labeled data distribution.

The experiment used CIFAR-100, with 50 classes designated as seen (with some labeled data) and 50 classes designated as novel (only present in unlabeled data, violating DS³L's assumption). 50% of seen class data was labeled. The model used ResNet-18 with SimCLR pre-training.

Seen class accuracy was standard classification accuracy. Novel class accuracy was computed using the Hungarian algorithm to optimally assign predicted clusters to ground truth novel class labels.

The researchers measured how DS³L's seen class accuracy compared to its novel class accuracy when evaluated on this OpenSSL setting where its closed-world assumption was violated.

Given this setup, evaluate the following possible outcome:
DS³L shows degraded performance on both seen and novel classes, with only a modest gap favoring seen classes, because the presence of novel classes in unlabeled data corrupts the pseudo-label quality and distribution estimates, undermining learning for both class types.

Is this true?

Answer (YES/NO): NO